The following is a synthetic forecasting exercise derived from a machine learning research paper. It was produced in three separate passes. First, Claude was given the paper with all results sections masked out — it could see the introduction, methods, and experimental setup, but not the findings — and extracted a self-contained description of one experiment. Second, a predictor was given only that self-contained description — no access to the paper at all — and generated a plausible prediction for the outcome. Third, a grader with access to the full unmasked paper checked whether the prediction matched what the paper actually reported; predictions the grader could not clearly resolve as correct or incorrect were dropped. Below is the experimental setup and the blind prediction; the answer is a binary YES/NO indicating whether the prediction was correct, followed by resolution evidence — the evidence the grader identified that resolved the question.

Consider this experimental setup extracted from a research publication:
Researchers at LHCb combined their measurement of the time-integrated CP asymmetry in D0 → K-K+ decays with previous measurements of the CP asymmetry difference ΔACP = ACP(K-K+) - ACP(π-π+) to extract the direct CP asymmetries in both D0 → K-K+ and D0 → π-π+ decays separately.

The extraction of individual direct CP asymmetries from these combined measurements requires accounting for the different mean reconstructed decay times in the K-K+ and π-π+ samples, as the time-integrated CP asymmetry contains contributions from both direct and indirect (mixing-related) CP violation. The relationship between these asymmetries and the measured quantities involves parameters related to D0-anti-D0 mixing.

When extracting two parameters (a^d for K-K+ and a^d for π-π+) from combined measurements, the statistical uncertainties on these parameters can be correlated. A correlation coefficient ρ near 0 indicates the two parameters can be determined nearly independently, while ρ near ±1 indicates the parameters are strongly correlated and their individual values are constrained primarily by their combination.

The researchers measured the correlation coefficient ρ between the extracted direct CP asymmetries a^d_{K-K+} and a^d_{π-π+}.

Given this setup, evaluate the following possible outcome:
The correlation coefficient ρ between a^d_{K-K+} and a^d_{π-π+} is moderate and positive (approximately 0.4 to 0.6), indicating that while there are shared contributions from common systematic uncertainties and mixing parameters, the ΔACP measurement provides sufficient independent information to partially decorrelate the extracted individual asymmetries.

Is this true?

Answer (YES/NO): NO